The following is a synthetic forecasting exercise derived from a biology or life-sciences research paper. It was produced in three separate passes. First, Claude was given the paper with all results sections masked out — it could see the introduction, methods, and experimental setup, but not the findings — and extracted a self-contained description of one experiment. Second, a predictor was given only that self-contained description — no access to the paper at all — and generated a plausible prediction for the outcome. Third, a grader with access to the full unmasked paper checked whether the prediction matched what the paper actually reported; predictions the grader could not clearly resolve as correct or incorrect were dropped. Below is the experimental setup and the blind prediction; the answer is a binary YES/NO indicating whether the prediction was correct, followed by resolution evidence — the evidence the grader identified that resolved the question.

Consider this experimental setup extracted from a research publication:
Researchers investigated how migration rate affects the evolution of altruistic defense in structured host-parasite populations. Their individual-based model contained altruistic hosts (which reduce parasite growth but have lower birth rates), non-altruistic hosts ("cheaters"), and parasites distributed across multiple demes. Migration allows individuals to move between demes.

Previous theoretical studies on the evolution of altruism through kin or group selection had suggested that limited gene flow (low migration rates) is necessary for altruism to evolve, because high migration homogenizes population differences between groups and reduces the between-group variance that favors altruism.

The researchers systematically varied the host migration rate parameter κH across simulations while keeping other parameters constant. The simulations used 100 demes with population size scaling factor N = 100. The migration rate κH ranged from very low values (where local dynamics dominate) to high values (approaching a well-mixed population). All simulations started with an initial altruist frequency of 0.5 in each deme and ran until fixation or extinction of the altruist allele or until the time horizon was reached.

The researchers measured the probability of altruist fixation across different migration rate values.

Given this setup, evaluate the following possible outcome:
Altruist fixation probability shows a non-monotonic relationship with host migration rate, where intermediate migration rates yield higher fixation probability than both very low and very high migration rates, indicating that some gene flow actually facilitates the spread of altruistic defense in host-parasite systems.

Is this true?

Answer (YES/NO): NO